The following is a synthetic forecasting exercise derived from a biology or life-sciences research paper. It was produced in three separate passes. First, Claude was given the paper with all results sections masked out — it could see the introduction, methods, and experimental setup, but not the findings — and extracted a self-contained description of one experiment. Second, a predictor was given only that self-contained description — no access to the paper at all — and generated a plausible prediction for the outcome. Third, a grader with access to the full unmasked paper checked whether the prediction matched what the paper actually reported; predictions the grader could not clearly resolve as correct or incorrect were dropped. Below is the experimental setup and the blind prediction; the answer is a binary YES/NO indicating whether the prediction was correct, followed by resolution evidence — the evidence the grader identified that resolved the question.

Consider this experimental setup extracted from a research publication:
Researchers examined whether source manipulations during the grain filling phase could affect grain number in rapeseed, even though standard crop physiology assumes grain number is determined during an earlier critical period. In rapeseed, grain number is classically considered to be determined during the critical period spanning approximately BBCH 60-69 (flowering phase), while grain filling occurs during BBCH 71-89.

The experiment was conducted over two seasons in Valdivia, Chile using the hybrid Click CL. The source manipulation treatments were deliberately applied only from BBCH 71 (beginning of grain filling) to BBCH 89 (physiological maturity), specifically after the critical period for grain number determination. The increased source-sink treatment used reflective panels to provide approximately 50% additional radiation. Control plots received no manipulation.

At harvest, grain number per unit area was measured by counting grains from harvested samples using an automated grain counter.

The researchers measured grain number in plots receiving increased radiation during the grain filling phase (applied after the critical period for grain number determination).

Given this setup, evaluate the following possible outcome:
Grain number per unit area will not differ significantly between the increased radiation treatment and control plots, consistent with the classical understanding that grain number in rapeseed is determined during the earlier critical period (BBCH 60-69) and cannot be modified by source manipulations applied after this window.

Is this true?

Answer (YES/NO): NO